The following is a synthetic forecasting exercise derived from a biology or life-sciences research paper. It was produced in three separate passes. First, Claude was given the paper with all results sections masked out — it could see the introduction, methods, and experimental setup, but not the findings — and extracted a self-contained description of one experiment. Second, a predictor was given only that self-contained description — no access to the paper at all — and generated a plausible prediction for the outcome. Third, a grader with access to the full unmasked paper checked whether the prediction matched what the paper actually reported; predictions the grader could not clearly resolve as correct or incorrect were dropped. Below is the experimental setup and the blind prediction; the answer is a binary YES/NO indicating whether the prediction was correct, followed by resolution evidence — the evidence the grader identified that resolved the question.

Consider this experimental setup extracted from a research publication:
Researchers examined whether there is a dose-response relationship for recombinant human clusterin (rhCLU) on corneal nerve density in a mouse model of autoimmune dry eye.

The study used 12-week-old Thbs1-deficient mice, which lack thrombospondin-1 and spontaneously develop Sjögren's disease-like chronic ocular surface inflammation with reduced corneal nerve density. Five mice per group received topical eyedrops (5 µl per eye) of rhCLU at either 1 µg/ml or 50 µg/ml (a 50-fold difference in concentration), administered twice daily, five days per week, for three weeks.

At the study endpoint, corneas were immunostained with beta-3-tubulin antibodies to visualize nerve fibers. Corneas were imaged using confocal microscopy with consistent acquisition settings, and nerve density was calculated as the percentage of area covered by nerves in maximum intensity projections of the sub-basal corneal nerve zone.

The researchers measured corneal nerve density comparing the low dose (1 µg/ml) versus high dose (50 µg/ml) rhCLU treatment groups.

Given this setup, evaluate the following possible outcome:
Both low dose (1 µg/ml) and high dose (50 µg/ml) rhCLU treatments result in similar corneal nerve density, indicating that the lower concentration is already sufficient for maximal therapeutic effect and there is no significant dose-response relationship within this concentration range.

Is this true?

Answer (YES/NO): NO